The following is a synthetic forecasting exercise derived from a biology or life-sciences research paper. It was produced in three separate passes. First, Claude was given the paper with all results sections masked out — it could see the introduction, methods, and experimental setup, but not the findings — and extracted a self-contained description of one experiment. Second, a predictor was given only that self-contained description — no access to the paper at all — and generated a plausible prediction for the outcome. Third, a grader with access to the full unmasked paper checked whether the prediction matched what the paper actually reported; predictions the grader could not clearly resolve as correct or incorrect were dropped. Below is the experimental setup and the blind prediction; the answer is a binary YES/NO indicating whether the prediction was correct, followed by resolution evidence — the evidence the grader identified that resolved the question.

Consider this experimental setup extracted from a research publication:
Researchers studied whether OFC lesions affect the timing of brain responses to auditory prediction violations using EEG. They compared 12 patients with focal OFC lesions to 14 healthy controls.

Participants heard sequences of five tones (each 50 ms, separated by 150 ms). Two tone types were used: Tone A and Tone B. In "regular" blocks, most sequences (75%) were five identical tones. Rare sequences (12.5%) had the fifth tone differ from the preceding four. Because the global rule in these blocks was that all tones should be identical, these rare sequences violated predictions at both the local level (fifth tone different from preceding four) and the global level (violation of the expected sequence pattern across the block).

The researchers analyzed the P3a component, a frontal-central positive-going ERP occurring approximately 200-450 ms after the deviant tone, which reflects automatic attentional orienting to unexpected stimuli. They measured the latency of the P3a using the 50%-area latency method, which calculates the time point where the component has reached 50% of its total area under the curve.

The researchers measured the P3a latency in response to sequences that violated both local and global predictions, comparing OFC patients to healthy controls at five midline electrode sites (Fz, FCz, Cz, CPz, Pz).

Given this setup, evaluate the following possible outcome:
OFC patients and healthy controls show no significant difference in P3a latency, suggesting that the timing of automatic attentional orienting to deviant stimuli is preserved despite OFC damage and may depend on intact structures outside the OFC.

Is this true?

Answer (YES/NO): NO